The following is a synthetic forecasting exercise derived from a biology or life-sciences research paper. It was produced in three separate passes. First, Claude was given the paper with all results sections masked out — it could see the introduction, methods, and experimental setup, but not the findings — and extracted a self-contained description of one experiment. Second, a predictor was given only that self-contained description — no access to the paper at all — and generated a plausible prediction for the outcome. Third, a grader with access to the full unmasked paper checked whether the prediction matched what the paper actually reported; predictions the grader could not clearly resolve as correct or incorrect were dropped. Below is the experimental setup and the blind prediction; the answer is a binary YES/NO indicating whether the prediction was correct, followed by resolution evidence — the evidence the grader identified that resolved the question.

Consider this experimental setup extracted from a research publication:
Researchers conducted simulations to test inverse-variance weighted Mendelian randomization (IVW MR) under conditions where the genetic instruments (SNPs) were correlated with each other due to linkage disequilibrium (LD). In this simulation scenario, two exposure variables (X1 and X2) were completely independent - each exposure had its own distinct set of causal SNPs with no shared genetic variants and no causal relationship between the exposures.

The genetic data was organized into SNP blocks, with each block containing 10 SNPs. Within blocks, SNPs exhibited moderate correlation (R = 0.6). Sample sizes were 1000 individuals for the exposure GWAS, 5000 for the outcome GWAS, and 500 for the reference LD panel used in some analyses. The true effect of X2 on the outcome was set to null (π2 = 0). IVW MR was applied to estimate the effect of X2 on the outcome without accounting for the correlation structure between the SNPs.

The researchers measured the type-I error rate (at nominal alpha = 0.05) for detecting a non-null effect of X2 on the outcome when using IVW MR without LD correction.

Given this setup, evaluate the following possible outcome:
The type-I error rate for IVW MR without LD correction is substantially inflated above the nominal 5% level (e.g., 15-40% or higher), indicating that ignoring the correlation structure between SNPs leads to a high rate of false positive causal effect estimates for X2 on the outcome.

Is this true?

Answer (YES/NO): NO